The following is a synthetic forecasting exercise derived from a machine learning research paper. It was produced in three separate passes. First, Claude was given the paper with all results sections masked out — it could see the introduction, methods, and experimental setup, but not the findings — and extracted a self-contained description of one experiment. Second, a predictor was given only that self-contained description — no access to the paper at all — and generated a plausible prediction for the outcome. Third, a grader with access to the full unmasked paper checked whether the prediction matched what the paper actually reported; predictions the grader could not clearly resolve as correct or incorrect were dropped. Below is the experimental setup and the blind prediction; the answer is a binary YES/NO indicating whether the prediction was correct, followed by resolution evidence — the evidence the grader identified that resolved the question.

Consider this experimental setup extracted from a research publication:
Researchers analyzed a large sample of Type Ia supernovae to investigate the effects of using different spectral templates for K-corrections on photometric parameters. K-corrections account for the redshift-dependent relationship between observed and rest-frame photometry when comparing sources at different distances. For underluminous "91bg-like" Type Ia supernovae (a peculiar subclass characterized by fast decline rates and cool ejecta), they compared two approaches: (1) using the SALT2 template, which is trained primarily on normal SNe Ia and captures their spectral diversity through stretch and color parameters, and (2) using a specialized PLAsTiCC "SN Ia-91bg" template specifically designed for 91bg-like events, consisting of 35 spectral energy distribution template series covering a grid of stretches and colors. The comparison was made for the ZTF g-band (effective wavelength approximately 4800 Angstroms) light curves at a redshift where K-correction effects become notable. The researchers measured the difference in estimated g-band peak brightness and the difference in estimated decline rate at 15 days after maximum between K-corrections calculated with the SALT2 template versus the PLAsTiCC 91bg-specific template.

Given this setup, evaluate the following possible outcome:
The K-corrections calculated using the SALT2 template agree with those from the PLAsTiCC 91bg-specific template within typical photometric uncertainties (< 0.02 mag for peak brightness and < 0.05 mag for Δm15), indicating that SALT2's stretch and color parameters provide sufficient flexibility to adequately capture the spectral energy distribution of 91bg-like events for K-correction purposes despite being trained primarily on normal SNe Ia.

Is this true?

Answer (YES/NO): NO